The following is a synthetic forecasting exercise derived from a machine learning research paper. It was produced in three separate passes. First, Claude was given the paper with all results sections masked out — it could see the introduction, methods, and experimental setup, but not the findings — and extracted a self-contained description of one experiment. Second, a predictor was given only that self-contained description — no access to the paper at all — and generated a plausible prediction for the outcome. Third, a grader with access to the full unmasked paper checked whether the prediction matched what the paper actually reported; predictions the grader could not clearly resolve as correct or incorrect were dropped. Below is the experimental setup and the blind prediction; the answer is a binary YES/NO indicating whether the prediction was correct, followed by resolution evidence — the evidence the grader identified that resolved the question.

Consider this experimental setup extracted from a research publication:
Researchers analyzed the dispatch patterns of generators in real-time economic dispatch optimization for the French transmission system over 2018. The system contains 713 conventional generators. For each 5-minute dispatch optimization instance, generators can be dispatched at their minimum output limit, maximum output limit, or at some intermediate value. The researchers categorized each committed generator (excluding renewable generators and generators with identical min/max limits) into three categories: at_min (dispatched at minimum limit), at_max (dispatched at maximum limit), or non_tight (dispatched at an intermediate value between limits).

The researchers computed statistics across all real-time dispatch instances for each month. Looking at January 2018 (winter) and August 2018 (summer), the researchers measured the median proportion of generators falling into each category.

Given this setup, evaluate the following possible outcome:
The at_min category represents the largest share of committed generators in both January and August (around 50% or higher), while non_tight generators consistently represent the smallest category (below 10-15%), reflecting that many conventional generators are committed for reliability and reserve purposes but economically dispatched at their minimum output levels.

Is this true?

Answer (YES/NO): NO